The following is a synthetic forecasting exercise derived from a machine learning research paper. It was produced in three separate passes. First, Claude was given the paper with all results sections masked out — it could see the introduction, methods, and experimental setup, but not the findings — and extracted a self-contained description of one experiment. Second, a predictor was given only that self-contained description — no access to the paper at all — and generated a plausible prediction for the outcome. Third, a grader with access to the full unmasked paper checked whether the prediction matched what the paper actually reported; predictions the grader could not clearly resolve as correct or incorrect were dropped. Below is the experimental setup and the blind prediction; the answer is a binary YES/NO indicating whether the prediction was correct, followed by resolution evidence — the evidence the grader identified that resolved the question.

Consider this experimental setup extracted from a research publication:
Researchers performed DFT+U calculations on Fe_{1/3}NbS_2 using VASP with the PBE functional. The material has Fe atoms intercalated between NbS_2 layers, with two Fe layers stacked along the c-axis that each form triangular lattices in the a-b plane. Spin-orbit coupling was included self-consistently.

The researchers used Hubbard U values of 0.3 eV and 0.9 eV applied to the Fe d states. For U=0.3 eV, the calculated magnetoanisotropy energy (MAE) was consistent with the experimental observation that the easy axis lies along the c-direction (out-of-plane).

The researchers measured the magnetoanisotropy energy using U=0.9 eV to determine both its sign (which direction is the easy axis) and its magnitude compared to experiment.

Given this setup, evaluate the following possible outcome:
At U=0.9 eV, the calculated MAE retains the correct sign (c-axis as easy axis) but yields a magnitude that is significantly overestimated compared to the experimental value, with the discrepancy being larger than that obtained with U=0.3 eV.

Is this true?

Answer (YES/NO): YES